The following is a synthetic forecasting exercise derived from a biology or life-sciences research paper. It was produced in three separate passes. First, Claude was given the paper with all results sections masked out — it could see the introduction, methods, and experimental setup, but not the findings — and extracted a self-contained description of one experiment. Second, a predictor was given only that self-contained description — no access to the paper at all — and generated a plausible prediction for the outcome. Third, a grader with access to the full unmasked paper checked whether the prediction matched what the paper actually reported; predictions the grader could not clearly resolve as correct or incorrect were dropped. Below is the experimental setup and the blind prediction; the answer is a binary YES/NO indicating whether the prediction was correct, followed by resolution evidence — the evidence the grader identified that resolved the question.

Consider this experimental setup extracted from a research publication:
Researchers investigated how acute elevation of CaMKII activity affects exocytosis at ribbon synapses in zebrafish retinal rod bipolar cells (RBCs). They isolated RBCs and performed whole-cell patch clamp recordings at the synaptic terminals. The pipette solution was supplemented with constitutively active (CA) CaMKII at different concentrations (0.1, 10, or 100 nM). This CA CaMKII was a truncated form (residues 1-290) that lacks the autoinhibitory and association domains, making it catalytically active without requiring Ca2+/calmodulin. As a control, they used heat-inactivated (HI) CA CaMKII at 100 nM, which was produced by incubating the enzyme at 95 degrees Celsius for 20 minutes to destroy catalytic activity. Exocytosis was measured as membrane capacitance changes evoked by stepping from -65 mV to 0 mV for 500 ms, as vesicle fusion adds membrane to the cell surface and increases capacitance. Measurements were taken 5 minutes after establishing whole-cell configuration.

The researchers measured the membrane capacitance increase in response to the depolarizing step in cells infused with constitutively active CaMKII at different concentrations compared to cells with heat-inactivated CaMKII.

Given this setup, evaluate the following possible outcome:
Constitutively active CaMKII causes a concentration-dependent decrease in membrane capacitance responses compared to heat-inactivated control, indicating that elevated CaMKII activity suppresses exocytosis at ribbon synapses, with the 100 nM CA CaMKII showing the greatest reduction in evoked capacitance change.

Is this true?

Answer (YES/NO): YES